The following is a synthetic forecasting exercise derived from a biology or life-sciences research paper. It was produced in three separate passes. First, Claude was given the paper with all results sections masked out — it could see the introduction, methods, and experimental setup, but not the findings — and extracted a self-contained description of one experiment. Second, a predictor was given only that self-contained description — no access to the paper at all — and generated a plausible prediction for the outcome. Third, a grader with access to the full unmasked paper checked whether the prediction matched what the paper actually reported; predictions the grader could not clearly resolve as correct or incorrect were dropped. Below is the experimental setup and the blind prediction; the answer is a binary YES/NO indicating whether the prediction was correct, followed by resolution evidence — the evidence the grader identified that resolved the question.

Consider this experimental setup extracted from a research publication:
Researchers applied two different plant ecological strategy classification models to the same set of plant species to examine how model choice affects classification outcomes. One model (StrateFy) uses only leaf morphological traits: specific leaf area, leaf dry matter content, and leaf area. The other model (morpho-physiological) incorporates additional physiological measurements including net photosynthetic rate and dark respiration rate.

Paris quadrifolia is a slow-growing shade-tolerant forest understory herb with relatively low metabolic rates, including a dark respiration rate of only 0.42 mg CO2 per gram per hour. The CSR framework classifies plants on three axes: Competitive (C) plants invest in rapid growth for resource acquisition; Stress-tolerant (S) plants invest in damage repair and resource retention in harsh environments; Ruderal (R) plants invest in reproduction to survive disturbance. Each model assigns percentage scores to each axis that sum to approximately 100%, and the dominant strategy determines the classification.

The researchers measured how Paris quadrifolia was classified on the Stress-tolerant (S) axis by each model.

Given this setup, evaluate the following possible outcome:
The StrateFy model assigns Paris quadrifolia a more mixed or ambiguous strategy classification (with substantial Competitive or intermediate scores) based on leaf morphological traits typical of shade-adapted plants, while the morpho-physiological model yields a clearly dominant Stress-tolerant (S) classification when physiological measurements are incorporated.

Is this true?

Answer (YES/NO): NO